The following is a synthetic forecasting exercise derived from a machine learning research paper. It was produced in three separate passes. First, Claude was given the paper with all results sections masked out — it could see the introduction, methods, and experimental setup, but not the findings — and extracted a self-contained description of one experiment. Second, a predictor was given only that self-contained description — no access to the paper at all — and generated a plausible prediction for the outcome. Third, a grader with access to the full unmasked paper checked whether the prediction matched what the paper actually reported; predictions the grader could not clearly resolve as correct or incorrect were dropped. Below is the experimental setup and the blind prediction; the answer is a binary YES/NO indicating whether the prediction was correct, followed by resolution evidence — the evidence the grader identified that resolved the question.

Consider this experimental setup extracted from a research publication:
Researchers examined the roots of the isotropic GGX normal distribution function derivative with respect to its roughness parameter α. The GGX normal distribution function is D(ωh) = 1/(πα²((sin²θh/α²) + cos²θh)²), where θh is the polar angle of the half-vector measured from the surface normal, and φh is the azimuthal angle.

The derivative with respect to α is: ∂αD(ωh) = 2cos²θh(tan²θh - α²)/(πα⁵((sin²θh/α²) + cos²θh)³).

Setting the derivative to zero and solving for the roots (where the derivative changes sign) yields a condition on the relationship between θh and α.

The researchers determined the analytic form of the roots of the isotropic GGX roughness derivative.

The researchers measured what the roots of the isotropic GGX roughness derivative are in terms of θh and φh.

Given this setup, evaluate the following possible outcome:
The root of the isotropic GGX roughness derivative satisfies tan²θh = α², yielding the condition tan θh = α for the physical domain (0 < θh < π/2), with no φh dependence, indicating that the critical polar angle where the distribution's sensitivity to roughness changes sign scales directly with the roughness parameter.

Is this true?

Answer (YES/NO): YES